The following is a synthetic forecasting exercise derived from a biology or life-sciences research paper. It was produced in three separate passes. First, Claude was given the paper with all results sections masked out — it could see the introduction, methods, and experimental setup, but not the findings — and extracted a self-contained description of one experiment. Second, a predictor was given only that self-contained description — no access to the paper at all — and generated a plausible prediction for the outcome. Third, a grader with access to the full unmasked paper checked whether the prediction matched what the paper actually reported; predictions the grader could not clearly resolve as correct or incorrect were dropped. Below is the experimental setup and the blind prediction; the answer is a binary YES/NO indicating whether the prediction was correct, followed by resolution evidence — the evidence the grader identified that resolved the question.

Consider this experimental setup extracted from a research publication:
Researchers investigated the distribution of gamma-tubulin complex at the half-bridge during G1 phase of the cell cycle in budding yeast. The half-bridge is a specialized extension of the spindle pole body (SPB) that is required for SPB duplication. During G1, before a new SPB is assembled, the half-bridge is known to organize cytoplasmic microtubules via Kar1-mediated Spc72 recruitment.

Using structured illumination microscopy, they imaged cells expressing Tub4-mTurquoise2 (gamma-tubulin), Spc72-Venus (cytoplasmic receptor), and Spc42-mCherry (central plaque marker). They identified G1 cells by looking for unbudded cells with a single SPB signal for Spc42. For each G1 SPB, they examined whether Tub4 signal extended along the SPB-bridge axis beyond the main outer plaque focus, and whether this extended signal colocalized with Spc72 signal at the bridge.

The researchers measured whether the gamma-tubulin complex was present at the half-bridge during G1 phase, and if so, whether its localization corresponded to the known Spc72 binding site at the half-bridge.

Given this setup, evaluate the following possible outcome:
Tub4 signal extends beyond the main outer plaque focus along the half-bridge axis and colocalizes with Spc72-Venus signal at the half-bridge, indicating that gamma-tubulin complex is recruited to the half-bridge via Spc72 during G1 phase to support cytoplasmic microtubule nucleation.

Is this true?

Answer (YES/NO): YES